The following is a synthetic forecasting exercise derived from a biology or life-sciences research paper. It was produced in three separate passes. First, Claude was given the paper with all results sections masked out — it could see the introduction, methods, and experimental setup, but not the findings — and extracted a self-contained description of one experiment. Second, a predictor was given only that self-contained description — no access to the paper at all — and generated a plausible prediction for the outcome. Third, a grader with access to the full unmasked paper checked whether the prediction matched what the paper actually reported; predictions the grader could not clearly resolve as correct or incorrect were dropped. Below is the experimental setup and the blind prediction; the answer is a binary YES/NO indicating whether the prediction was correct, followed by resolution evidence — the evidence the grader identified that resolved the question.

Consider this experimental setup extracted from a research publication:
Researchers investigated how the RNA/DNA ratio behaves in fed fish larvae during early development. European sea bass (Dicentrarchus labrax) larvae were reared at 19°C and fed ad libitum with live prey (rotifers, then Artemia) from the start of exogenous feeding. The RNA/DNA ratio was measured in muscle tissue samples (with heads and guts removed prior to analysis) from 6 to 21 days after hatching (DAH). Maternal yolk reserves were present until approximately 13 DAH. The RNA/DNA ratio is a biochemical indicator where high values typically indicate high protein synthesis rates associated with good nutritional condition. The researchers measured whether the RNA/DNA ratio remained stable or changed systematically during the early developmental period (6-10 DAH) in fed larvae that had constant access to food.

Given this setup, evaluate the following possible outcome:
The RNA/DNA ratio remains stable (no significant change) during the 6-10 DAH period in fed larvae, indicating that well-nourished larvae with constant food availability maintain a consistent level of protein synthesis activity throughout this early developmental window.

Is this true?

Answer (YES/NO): NO